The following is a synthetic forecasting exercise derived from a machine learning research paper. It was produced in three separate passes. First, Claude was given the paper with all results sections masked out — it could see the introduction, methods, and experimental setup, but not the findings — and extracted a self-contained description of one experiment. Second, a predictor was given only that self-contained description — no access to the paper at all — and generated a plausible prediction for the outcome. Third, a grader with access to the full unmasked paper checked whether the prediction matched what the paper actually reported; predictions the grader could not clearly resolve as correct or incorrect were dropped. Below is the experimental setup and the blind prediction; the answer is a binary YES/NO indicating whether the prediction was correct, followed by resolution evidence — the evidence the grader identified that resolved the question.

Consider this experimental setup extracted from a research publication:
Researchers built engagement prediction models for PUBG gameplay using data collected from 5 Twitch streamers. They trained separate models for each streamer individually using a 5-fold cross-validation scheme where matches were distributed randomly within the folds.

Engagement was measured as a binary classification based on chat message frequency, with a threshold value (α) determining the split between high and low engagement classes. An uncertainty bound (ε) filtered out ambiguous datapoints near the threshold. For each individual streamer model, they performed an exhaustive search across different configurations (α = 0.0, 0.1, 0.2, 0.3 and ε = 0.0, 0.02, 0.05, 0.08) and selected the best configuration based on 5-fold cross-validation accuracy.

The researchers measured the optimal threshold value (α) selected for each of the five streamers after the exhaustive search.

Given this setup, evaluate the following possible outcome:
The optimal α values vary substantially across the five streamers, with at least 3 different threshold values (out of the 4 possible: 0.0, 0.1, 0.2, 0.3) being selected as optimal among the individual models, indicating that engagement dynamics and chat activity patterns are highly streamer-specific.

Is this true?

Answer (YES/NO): NO